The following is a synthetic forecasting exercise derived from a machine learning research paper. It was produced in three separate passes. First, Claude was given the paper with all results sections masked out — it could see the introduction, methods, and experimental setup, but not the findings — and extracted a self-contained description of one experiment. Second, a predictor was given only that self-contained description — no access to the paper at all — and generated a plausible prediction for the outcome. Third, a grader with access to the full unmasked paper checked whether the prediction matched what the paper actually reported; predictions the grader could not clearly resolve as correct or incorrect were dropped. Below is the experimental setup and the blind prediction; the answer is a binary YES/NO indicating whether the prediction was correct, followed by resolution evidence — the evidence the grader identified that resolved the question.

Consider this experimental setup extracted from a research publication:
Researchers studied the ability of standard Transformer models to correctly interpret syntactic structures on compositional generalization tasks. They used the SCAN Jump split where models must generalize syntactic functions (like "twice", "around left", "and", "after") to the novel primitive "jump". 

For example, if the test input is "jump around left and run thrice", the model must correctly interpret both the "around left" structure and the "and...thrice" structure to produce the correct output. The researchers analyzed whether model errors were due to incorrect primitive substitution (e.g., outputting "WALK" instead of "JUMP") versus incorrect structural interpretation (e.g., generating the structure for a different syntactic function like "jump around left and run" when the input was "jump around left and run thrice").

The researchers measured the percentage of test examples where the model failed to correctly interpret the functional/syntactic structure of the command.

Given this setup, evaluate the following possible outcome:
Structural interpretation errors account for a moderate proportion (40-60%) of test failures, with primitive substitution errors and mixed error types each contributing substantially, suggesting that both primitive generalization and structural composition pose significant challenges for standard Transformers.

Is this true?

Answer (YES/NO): NO